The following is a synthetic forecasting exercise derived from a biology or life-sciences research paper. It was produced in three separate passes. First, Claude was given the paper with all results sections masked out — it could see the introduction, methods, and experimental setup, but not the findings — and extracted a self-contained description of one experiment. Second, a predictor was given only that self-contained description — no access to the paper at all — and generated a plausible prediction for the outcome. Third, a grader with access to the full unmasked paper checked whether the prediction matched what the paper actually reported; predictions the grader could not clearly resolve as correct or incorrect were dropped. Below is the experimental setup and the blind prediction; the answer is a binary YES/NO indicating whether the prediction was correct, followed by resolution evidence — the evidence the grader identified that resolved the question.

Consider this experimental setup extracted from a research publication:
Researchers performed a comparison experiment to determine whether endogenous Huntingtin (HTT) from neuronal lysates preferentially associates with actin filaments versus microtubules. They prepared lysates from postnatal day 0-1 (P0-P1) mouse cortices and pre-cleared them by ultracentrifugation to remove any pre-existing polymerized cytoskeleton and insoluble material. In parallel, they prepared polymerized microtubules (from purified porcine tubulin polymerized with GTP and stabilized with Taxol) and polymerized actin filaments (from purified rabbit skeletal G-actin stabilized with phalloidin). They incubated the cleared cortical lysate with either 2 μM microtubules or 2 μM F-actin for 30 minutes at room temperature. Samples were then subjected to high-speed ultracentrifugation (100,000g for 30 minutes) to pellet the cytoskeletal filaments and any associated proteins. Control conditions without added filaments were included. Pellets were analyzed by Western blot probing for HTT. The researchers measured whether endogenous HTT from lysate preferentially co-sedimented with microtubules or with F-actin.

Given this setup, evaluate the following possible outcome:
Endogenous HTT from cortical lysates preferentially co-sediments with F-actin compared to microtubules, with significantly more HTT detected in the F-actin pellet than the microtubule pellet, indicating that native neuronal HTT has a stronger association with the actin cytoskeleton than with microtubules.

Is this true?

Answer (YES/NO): NO